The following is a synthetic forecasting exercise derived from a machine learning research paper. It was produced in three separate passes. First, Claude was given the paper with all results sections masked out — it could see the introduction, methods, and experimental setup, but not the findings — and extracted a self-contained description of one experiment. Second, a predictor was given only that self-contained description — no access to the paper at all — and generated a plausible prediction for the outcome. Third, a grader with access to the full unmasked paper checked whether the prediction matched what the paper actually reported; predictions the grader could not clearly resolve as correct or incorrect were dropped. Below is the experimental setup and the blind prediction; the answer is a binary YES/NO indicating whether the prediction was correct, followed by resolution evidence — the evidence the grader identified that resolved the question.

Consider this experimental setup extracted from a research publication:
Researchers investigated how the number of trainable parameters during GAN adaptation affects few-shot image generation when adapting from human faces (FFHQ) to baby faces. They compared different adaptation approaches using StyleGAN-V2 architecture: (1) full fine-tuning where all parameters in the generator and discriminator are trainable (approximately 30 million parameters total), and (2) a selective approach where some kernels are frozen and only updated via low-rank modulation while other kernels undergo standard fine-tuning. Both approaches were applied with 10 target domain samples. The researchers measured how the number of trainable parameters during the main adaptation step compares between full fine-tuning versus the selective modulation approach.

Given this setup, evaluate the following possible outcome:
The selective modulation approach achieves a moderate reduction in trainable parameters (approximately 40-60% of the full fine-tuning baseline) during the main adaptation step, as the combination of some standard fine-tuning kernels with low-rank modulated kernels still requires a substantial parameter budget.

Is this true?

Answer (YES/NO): NO